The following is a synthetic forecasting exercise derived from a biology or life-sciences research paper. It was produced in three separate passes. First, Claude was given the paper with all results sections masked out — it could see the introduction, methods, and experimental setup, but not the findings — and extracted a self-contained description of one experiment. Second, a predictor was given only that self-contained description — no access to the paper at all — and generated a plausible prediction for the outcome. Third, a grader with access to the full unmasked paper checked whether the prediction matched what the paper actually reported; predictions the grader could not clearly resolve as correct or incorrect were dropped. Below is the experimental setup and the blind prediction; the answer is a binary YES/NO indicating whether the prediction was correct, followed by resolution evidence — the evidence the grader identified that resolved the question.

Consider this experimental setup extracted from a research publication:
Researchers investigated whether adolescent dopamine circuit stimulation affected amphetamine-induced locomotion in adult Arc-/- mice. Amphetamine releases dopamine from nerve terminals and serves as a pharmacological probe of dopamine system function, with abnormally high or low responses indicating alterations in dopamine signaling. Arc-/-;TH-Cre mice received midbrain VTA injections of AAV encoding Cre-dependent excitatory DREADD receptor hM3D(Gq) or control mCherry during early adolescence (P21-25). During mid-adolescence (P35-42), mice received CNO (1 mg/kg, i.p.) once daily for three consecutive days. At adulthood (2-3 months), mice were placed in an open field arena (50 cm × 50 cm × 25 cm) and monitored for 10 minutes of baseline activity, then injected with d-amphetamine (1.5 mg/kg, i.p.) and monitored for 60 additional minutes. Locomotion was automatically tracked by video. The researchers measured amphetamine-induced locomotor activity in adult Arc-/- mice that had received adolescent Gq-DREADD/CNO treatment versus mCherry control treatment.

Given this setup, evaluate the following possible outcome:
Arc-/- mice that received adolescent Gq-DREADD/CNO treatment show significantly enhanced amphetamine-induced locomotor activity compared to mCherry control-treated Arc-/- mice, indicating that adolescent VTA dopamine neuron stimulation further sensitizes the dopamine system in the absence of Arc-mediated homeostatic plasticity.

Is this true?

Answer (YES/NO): NO